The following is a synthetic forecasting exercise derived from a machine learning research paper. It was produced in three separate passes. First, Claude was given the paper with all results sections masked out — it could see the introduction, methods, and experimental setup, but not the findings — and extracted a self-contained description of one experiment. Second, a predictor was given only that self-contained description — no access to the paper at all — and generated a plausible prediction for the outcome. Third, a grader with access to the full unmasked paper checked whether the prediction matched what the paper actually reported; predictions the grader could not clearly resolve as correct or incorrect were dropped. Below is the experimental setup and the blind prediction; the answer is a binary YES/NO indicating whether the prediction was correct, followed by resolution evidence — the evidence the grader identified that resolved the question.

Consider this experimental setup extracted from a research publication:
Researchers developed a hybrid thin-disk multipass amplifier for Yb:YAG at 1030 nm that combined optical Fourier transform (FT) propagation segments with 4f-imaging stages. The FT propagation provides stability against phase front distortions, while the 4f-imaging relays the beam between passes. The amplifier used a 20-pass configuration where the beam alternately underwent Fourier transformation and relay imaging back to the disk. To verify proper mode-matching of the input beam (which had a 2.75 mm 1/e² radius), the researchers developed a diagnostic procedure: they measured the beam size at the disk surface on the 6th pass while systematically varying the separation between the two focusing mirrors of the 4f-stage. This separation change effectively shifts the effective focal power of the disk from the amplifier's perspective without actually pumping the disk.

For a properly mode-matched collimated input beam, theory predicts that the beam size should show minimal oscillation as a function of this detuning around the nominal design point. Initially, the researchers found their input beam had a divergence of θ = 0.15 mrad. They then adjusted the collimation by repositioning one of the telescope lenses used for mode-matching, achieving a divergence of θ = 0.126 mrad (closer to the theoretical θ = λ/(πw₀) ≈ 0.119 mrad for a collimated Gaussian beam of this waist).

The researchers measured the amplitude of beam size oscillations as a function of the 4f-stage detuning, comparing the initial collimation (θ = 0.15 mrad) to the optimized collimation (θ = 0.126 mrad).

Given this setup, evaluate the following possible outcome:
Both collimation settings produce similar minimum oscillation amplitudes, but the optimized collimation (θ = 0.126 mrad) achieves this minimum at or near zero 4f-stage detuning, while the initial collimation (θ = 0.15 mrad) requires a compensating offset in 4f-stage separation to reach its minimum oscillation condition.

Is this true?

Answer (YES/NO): NO